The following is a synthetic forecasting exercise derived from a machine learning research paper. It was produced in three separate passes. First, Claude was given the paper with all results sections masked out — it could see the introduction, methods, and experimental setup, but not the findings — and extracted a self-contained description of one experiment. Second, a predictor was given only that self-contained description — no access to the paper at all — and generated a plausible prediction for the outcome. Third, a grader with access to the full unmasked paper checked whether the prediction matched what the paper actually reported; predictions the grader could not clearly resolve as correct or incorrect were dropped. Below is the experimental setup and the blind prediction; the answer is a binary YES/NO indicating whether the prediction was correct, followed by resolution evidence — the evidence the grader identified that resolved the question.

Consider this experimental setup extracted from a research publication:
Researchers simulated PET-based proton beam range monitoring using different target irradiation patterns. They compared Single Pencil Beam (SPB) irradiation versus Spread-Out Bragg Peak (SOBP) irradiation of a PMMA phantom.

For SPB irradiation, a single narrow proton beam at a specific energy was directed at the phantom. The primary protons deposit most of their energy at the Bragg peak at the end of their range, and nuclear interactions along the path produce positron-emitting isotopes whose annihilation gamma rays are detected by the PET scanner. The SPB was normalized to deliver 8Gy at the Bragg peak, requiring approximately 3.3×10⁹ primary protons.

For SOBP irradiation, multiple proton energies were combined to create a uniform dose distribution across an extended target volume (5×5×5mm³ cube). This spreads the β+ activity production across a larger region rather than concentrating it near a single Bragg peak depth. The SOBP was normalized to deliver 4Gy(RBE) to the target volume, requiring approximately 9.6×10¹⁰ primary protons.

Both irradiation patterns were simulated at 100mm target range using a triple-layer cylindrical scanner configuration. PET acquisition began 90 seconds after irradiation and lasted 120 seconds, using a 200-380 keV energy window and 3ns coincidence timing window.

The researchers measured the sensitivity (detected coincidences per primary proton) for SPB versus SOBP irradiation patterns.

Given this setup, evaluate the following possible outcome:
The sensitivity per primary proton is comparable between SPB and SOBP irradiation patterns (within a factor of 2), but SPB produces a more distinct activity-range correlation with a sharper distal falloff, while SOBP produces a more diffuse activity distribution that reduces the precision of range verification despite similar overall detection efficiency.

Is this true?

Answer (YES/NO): NO